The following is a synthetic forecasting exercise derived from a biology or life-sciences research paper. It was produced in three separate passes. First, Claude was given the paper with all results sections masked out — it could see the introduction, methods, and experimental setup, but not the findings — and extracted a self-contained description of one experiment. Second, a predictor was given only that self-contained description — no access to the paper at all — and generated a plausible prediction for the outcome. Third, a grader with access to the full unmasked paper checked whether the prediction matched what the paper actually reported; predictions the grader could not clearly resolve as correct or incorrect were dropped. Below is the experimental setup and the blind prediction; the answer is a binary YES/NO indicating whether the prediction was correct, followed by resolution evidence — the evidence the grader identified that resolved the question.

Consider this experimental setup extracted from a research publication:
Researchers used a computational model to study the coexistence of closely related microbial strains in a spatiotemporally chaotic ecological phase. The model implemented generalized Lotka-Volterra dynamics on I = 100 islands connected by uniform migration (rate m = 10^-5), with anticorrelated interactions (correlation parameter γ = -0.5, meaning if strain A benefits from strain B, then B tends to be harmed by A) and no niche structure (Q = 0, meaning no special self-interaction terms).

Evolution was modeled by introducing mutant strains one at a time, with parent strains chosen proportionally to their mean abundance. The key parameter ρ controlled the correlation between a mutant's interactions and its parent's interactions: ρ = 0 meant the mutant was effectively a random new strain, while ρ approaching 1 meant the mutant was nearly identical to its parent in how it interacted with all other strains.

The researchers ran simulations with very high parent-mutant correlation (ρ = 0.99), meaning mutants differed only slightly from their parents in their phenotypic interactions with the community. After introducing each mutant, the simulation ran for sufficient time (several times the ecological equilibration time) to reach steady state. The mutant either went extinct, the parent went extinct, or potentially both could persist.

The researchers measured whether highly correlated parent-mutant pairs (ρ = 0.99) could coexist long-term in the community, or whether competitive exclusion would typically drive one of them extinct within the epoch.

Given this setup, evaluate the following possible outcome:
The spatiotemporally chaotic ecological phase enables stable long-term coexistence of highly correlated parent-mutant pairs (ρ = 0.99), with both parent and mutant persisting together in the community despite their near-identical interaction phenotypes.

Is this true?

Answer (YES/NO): YES